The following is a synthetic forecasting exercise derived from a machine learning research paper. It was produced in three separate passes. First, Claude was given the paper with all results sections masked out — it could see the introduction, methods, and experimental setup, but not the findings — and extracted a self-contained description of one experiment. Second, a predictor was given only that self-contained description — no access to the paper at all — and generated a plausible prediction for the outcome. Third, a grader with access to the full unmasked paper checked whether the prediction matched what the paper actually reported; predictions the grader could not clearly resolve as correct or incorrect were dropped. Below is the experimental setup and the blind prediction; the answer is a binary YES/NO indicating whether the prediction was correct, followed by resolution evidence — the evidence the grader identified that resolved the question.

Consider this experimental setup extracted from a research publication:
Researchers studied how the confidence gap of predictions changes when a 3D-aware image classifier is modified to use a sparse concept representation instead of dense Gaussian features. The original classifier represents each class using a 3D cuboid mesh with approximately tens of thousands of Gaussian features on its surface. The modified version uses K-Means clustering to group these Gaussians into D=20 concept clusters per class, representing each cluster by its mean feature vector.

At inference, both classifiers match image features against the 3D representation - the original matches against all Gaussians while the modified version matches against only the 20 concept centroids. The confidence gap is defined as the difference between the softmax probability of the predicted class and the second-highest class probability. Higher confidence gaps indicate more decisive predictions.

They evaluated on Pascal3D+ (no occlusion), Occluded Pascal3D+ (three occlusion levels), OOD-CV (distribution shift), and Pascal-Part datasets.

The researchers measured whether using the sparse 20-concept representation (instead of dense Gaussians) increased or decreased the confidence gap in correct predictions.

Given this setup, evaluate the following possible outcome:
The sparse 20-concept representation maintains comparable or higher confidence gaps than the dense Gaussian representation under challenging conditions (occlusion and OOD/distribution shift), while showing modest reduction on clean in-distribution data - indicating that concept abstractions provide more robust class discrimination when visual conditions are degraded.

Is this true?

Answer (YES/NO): NO